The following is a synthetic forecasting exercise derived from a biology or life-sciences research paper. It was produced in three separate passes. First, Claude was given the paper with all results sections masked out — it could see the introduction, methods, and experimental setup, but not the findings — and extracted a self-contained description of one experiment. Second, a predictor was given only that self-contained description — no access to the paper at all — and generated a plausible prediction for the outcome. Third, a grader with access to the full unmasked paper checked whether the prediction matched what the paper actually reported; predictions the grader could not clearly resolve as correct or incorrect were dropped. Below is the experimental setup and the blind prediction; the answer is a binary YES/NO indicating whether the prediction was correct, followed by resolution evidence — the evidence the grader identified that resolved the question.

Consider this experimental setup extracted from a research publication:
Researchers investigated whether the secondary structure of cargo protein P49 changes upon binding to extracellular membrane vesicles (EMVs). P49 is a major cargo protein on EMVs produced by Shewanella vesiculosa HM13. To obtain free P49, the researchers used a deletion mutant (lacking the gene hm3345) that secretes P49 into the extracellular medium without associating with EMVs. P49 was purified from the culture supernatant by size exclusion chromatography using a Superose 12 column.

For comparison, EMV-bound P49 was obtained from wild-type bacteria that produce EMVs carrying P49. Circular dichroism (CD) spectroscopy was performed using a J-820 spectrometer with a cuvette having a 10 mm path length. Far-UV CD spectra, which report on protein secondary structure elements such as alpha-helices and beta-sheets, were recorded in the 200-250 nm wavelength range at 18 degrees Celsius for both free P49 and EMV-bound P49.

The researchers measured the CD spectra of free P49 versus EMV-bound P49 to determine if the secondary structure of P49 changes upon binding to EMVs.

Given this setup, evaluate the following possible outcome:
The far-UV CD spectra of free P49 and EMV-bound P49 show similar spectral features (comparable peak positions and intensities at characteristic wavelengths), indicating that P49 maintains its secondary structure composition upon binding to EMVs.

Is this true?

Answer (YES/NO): NO